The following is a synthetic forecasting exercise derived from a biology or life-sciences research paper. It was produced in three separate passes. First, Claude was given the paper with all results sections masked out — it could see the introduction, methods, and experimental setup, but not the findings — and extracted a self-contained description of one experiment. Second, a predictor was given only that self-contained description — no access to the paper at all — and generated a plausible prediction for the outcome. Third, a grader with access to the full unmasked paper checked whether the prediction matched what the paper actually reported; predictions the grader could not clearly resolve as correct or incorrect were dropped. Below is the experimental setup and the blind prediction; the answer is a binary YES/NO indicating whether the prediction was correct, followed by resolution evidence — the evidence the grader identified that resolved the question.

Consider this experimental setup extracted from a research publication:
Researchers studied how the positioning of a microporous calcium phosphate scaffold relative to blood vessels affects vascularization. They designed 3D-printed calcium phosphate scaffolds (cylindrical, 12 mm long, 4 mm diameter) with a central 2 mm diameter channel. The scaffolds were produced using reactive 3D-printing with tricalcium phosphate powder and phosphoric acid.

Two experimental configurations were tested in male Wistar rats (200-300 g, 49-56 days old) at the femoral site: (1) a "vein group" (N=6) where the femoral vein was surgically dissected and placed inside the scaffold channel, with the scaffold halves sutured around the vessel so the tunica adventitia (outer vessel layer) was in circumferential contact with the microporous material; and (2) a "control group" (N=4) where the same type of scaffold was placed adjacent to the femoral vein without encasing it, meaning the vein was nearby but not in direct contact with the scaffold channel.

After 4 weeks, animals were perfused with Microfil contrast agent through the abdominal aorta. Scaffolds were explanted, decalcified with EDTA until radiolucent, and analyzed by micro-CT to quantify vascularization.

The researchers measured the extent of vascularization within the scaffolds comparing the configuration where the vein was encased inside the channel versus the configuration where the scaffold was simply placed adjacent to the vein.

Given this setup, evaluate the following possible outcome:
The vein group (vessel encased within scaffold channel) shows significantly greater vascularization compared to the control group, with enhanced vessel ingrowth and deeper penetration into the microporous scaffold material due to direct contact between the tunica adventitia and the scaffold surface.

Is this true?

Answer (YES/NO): NO